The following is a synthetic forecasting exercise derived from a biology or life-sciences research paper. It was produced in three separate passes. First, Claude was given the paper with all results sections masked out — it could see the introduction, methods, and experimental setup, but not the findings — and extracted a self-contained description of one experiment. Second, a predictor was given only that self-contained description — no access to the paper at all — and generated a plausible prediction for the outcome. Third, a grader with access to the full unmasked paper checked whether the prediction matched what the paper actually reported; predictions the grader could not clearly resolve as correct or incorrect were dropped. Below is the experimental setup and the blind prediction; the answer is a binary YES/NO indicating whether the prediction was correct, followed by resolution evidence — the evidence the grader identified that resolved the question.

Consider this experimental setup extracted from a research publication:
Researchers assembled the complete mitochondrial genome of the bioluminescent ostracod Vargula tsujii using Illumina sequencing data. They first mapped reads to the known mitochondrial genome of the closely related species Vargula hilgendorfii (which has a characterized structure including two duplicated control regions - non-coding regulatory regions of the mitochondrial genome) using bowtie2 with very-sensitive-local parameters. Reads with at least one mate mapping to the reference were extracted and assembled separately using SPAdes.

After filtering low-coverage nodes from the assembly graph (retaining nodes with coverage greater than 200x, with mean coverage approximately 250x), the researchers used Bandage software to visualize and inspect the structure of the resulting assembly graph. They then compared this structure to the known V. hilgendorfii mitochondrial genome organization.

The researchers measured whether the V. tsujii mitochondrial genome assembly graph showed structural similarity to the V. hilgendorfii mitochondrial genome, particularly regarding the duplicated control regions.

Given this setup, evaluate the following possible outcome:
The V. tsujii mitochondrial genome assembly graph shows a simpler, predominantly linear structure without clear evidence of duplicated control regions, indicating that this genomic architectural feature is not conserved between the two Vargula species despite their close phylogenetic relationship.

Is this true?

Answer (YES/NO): NO